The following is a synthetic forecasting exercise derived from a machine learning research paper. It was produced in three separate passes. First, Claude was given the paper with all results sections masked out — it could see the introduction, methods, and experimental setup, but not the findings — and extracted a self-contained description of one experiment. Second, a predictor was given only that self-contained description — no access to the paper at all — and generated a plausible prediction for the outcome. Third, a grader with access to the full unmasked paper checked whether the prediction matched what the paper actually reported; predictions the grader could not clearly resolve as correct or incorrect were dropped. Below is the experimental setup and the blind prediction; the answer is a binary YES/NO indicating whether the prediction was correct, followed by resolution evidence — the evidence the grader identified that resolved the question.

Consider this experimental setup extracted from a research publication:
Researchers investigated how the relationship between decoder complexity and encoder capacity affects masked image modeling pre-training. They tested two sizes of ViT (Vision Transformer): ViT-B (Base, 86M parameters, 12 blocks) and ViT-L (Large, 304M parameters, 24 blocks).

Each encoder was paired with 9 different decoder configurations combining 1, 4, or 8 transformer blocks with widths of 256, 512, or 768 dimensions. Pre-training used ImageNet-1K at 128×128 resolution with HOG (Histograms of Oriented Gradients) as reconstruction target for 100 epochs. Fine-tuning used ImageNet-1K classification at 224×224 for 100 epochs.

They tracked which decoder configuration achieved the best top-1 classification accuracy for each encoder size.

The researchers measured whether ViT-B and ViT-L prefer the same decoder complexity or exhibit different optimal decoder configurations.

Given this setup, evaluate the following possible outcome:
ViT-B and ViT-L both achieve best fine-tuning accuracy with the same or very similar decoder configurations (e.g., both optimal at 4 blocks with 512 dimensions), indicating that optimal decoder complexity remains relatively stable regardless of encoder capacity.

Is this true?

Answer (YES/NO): NO